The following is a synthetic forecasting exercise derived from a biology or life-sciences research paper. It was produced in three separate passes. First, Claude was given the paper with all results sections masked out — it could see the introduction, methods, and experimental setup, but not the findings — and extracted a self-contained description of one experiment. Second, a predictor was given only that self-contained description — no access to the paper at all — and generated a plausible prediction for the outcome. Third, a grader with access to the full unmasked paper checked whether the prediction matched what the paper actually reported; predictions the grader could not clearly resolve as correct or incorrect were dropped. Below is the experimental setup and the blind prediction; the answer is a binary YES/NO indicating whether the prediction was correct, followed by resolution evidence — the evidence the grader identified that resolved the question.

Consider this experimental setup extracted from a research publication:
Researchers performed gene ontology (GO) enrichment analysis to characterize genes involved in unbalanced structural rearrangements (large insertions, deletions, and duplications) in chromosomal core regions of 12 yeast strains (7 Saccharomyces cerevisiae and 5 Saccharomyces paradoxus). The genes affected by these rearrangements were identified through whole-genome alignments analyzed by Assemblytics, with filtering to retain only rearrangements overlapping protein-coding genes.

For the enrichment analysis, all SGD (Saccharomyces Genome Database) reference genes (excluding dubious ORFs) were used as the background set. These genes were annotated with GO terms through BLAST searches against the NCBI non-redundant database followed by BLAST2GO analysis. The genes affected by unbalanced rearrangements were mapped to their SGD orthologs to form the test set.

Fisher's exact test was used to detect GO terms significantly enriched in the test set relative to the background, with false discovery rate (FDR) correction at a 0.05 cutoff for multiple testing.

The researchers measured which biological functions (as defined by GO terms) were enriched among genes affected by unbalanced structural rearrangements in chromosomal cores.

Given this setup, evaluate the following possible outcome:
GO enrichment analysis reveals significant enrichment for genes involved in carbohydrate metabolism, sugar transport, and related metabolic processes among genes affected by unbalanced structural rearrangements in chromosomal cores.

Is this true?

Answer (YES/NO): NO